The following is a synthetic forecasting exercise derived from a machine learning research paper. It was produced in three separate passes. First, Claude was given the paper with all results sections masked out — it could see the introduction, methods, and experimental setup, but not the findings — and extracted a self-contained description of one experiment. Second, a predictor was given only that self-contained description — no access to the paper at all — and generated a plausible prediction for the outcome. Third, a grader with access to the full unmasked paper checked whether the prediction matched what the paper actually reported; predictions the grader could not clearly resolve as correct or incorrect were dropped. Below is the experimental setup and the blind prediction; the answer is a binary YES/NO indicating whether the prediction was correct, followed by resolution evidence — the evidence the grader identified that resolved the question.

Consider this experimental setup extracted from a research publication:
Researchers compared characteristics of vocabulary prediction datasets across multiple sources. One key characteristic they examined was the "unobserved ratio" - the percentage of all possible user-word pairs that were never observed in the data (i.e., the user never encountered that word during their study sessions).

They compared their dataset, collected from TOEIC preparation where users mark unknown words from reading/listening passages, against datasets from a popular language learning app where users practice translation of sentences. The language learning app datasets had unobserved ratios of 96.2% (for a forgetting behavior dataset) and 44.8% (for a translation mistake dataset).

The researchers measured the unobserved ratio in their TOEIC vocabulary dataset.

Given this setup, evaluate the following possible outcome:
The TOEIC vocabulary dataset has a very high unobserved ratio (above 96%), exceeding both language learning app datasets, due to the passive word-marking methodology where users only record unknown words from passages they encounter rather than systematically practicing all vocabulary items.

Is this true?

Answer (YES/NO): NO